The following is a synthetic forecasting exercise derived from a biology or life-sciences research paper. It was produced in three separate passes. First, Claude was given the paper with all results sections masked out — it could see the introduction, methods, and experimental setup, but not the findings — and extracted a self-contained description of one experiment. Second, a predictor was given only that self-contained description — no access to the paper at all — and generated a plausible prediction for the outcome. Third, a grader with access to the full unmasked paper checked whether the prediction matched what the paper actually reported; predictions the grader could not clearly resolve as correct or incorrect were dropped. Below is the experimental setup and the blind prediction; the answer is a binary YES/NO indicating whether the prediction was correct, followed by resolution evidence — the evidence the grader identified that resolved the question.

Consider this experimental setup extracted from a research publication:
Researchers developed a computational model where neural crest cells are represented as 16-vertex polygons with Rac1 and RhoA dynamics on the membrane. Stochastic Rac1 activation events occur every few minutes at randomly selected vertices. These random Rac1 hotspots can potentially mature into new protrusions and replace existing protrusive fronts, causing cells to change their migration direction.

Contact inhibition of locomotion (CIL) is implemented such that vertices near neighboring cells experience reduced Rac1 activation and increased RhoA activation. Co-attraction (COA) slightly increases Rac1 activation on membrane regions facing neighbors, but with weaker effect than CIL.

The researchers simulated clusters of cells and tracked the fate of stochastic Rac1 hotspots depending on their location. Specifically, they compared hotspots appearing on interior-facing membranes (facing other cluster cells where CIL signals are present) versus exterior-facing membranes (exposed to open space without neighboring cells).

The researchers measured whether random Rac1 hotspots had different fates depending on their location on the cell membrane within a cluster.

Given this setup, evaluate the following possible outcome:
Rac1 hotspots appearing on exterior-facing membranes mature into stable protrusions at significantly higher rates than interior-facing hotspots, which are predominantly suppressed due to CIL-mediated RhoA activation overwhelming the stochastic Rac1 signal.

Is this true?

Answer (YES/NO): YES